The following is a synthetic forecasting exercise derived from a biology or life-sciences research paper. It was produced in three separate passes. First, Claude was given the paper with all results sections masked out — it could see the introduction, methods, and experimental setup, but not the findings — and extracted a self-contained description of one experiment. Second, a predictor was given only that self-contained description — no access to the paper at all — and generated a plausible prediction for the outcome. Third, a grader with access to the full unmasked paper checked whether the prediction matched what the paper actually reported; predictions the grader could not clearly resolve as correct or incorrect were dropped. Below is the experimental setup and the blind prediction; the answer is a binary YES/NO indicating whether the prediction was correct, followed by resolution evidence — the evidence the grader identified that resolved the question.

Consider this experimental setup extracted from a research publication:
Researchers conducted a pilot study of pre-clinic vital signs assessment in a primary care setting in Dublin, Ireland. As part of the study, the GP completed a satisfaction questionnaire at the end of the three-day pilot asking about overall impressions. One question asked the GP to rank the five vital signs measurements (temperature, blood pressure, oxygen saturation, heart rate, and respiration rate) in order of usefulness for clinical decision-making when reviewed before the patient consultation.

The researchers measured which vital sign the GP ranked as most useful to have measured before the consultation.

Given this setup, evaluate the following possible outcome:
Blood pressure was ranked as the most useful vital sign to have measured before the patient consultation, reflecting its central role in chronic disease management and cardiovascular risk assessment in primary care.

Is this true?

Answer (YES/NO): NO